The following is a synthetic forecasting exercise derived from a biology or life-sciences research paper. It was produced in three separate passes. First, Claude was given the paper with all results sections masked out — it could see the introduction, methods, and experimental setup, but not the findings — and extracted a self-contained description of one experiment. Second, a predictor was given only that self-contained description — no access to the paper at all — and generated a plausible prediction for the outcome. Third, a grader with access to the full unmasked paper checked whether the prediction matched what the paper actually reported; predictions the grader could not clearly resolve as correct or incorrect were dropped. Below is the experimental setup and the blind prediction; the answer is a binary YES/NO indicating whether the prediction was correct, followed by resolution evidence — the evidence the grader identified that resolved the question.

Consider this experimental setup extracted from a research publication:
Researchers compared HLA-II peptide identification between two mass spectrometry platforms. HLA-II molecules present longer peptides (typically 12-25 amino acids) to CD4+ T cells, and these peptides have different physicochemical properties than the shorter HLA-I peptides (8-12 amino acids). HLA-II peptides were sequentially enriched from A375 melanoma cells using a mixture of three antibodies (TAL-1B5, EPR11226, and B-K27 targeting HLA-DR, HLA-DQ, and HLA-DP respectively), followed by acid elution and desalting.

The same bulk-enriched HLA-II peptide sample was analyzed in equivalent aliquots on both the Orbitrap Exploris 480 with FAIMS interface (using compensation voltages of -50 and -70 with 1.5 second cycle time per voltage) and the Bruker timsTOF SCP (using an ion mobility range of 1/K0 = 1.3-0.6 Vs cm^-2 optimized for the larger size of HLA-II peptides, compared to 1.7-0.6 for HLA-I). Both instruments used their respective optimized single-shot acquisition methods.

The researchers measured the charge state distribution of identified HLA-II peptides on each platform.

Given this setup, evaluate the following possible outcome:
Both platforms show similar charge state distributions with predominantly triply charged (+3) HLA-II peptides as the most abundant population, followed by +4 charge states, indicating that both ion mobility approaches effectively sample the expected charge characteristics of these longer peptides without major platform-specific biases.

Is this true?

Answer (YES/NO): NO